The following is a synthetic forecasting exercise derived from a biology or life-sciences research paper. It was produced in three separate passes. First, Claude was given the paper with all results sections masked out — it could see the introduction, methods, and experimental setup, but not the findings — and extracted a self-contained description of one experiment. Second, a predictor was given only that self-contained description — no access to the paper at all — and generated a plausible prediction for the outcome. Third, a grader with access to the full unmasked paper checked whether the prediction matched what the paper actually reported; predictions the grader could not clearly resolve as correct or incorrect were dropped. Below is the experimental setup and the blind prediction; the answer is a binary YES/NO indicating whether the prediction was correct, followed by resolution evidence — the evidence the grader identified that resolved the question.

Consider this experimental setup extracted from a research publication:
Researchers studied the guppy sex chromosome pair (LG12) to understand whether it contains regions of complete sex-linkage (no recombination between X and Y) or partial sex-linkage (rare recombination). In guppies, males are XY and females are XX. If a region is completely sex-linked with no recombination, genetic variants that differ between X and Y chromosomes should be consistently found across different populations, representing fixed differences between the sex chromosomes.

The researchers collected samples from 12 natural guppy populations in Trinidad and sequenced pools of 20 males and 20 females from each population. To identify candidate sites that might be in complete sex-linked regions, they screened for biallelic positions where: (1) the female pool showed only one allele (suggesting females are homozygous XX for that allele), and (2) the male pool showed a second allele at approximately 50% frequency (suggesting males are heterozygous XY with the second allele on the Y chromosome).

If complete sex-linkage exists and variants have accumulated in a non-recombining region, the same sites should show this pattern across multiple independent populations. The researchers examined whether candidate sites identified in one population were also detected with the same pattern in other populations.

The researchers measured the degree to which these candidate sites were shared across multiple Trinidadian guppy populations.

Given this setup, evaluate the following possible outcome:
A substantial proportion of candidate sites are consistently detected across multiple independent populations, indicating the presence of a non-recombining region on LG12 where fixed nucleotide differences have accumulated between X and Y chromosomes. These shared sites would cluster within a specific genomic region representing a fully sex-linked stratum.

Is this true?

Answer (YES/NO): NO